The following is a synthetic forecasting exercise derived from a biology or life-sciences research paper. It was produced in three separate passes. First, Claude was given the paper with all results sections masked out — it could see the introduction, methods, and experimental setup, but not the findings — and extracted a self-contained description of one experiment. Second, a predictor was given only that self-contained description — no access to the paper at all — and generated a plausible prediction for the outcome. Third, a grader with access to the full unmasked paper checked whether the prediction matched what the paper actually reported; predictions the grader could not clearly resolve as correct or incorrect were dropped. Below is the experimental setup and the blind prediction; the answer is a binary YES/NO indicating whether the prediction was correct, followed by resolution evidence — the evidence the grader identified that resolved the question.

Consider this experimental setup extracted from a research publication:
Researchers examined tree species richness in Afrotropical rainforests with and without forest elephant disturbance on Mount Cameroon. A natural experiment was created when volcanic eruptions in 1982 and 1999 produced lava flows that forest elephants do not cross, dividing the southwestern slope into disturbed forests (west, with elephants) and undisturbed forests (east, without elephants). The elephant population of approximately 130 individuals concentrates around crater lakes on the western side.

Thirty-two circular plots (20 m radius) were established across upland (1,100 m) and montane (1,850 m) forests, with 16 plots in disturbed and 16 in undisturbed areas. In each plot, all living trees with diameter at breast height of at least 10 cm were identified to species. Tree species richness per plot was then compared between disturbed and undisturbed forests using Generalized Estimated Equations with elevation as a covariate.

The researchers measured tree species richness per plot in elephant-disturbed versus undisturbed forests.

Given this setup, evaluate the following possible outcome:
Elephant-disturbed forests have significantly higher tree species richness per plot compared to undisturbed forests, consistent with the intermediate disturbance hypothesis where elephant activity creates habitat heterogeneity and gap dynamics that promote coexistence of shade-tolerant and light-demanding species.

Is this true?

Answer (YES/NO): NO